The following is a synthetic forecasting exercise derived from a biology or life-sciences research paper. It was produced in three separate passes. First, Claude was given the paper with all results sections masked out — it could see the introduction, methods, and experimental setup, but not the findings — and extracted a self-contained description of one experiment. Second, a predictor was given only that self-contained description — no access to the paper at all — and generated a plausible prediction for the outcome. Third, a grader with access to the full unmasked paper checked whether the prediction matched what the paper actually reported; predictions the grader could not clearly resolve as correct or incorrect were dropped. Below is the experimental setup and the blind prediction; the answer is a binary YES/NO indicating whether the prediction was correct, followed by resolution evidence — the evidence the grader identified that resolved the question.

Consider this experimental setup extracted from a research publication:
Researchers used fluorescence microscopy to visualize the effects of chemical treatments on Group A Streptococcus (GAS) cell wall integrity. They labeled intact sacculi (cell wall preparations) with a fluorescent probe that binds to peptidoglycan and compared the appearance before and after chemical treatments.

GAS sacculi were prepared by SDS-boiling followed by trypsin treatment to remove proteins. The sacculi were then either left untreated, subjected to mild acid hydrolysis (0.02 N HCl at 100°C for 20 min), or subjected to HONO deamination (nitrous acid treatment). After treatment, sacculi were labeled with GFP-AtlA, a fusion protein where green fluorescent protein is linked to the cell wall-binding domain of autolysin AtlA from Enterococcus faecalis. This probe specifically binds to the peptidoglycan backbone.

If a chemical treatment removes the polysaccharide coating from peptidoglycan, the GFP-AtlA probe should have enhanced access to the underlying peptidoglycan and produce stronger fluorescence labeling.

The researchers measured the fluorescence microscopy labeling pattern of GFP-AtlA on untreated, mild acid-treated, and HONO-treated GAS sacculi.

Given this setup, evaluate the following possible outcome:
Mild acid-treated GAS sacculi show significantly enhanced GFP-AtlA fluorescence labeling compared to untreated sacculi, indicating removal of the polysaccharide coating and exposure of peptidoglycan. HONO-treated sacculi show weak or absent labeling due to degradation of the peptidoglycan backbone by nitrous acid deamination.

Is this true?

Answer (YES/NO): NO